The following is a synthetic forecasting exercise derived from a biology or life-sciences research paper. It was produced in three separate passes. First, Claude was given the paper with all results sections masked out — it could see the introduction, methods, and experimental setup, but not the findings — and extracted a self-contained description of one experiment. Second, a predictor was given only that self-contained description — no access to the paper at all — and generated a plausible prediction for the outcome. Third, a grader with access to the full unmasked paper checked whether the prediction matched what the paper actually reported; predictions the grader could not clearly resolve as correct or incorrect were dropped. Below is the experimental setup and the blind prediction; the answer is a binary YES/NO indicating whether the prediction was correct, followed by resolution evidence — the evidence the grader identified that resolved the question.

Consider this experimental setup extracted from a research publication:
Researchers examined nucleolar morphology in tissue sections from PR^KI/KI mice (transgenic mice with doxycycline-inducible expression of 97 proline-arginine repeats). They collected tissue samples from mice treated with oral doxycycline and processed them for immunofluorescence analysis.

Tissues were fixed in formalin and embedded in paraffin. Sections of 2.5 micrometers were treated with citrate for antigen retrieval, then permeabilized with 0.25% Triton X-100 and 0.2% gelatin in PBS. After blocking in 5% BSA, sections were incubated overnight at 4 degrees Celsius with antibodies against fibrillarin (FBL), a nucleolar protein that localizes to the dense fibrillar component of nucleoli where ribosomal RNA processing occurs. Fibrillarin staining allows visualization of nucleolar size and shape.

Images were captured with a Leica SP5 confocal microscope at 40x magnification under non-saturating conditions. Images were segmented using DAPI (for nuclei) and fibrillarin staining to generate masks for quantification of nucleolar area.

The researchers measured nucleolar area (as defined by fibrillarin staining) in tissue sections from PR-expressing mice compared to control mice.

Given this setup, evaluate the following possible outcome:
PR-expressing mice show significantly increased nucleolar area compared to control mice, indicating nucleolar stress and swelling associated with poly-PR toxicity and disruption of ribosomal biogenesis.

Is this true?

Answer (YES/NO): YES